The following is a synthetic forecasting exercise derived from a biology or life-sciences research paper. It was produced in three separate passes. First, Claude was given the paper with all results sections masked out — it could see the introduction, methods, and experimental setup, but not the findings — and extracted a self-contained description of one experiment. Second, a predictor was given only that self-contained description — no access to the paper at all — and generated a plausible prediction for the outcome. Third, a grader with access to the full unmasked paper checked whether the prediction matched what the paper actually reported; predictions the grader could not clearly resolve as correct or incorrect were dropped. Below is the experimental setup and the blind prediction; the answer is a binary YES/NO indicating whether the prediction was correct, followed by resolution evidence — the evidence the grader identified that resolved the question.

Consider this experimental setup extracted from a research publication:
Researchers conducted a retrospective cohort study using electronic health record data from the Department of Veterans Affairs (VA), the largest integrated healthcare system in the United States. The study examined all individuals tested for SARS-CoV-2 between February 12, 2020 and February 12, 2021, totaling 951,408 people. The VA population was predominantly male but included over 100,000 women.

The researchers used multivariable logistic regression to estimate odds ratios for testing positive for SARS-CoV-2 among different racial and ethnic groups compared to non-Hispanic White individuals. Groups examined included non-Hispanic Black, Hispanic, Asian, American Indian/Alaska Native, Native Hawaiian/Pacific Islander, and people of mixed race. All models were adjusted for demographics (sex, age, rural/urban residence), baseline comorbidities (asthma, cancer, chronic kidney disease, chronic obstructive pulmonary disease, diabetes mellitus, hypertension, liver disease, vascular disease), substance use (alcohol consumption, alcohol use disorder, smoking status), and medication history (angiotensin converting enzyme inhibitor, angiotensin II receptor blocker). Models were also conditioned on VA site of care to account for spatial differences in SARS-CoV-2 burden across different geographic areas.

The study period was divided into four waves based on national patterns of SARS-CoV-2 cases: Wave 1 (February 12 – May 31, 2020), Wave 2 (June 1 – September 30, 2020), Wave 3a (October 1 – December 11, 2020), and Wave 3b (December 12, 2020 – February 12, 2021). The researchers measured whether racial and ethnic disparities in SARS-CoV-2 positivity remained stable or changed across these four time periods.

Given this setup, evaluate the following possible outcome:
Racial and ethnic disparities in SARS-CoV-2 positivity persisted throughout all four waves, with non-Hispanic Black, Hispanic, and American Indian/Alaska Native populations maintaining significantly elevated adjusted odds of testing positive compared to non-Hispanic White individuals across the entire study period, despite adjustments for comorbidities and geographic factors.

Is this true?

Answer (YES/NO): NO